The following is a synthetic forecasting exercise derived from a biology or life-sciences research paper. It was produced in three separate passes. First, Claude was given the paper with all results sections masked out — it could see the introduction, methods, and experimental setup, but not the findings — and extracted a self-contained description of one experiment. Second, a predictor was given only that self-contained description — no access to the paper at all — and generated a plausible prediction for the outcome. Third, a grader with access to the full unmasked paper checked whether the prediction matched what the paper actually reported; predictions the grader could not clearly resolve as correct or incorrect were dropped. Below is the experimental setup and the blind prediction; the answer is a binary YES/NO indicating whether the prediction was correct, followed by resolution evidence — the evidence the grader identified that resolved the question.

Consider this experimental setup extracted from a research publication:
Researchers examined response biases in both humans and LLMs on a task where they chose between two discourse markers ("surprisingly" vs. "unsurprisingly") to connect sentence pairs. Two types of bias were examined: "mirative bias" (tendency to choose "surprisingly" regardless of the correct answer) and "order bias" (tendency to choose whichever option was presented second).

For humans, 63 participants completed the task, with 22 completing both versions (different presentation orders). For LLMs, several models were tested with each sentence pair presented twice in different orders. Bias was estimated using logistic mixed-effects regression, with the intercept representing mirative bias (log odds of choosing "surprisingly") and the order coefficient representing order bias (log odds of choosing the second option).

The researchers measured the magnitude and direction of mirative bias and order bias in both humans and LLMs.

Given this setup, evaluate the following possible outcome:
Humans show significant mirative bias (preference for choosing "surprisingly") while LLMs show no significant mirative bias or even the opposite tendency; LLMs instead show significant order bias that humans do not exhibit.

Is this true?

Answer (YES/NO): NO